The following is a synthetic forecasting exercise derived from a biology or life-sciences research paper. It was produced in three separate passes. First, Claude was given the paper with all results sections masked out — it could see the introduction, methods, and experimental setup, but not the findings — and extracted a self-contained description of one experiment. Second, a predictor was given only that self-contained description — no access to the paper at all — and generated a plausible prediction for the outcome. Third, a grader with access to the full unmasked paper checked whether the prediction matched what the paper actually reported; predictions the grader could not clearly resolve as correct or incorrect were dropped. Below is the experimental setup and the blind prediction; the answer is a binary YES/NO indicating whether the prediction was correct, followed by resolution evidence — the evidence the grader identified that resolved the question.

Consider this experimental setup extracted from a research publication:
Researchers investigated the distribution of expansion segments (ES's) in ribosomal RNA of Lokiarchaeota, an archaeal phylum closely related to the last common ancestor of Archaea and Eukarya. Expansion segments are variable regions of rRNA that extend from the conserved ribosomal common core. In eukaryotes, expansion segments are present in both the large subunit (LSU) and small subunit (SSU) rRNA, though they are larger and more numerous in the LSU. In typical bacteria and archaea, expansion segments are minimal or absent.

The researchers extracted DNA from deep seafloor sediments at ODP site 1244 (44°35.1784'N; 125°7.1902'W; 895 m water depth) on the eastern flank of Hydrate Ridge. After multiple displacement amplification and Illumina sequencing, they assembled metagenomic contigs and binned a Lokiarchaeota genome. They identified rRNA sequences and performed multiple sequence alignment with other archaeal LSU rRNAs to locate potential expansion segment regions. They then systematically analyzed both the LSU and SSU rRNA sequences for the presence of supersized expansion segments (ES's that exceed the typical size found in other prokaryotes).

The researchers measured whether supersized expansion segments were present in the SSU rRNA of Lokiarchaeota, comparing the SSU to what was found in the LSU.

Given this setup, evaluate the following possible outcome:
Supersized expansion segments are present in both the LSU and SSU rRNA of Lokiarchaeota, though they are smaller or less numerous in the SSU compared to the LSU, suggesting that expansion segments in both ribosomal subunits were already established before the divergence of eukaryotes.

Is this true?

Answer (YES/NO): NO